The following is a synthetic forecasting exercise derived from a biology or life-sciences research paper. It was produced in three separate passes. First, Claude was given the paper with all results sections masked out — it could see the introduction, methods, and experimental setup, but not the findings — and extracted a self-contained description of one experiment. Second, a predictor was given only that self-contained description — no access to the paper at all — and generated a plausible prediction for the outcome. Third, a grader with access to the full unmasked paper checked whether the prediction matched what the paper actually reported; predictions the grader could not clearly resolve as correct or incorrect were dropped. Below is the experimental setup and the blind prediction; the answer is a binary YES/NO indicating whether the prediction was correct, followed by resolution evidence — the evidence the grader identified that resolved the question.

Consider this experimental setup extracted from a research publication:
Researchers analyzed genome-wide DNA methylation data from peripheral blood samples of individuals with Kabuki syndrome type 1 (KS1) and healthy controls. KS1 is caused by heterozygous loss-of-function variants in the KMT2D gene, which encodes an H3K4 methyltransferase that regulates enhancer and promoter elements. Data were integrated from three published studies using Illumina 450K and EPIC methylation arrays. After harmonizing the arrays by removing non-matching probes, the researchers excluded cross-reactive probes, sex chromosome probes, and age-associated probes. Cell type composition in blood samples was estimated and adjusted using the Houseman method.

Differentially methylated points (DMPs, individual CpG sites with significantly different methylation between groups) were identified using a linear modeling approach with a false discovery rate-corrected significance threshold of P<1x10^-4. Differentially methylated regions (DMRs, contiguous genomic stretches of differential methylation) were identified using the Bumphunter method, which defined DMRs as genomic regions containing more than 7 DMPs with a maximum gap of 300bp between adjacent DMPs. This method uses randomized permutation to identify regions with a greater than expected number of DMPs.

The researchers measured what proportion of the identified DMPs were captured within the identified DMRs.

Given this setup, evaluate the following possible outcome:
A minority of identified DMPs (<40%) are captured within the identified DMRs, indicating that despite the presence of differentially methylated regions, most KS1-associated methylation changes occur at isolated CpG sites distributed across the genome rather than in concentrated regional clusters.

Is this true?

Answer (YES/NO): YES